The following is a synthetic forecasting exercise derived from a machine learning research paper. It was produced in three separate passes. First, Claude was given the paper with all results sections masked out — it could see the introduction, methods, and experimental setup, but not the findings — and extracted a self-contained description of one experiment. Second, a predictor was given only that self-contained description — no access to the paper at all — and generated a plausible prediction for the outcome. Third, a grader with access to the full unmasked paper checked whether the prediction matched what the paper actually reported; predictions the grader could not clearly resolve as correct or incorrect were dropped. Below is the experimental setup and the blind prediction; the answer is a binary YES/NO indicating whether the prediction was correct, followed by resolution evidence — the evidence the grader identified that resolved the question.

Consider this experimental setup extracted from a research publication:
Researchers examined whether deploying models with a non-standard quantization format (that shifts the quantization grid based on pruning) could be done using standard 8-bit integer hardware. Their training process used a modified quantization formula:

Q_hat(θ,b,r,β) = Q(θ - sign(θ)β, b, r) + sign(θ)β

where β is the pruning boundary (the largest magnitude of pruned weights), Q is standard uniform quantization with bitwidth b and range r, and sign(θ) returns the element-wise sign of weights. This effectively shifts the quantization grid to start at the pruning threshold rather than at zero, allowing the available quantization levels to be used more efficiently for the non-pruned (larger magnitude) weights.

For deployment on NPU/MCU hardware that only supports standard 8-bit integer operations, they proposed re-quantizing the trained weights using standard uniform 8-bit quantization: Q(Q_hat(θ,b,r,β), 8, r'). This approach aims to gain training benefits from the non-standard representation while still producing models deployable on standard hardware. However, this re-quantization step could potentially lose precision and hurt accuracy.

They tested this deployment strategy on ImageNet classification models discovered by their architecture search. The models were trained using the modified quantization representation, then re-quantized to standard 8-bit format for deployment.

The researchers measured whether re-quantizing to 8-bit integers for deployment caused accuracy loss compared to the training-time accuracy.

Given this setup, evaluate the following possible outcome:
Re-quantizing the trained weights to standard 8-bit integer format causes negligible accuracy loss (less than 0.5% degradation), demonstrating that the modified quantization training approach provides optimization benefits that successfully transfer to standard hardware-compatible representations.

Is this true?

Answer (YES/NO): YES